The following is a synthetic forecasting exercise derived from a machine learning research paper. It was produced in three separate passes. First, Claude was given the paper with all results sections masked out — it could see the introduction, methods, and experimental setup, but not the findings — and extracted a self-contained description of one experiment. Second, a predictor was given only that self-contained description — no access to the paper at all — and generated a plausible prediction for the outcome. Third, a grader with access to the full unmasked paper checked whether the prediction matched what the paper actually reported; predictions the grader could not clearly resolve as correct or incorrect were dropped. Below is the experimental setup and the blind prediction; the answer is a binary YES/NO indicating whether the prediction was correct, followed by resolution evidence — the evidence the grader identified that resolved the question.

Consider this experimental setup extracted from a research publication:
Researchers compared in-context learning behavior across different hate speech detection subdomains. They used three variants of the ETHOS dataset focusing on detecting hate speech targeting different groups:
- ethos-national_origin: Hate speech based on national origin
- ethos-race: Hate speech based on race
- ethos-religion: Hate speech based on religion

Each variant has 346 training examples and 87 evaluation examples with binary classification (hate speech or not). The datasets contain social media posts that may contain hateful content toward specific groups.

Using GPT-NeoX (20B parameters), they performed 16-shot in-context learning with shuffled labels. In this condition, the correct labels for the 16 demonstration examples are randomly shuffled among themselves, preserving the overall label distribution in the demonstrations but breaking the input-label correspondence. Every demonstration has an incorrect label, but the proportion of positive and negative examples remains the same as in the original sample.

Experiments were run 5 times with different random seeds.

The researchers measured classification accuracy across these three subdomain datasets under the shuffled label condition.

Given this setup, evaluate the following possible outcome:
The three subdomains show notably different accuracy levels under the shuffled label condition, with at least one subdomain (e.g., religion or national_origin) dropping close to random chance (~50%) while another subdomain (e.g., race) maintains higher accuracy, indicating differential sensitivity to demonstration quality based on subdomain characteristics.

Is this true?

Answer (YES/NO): NO